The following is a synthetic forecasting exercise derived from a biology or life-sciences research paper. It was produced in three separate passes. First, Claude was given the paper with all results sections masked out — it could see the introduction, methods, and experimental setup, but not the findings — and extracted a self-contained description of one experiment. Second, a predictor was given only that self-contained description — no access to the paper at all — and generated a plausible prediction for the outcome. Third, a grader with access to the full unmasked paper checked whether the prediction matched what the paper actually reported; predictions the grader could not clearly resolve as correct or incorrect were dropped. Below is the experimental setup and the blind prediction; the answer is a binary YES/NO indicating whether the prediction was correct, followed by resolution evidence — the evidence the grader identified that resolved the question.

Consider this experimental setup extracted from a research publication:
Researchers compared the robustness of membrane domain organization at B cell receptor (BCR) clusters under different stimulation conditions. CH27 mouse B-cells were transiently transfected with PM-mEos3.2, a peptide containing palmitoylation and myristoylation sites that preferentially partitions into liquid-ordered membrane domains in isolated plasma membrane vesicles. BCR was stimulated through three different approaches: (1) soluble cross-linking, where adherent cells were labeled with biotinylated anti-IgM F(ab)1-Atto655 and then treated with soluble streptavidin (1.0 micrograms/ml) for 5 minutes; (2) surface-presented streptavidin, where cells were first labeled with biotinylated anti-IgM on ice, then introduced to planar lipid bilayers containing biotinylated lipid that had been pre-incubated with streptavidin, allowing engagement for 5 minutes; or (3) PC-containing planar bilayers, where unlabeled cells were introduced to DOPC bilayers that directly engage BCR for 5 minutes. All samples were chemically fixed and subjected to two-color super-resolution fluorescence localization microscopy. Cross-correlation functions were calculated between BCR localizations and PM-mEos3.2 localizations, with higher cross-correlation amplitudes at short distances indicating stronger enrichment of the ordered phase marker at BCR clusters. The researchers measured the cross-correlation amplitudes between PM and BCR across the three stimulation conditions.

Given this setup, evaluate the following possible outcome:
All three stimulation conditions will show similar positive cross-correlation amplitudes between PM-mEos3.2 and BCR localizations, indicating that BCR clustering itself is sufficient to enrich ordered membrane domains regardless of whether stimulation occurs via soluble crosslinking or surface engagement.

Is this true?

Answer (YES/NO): NO